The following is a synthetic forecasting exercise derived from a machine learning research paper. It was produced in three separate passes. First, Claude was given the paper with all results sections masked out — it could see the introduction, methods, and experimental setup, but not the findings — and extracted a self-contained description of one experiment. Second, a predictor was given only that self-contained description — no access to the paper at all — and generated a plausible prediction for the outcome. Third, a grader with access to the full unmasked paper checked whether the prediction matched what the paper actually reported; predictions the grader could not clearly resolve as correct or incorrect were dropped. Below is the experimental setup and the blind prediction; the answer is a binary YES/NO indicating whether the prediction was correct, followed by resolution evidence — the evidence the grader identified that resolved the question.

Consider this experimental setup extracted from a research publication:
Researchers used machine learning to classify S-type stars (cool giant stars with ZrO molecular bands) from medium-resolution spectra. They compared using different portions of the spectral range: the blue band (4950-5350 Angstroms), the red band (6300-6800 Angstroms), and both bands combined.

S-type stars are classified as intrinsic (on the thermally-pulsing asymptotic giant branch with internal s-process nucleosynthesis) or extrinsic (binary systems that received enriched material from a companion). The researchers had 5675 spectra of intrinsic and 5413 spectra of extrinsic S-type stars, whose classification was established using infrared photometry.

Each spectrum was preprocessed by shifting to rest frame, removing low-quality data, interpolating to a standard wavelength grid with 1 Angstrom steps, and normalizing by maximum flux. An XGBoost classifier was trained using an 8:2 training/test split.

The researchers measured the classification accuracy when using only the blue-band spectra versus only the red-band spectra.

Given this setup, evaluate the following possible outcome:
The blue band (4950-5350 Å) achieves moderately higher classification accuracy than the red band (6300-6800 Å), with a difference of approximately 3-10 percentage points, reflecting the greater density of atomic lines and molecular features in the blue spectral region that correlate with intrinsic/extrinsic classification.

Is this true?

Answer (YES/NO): NO